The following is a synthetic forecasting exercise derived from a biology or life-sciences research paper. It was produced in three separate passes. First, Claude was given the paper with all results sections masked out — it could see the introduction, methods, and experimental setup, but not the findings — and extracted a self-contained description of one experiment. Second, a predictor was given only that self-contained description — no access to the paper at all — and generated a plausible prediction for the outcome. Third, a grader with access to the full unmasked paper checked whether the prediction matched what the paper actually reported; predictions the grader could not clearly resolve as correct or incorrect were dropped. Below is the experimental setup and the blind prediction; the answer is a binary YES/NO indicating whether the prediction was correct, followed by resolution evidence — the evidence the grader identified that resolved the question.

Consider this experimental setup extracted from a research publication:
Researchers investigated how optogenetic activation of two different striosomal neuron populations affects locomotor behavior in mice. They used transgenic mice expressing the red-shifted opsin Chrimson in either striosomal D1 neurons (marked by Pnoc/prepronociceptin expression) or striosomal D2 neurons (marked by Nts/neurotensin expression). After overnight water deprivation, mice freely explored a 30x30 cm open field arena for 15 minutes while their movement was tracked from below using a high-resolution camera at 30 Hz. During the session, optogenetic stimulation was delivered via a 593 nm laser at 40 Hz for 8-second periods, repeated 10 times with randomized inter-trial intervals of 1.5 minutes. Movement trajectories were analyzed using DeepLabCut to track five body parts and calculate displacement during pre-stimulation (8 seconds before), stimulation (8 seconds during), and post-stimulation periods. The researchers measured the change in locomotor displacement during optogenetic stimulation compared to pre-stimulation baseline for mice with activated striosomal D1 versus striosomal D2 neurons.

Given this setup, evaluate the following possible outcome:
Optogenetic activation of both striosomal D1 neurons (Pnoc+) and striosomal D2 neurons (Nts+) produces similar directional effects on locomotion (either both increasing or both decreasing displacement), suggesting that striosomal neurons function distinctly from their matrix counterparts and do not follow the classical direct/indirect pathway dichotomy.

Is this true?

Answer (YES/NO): NO